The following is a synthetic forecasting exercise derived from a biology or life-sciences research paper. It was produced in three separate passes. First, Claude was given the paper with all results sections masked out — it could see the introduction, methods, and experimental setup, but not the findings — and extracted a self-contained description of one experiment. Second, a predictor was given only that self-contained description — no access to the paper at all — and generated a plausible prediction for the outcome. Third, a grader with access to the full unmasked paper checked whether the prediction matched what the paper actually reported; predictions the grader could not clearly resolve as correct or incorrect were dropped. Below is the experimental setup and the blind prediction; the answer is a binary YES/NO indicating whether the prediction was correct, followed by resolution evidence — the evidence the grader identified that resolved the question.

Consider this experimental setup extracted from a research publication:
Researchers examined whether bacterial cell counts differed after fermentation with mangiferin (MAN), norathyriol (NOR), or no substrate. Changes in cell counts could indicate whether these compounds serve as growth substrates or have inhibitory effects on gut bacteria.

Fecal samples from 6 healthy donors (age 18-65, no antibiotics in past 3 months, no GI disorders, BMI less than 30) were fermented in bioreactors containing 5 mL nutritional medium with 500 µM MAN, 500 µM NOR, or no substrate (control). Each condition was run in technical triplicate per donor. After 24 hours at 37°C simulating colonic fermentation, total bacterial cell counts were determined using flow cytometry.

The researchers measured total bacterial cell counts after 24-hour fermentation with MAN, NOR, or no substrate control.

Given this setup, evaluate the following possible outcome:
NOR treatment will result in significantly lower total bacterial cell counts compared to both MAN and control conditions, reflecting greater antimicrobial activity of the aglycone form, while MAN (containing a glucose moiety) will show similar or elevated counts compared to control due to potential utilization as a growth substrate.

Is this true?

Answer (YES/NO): YES